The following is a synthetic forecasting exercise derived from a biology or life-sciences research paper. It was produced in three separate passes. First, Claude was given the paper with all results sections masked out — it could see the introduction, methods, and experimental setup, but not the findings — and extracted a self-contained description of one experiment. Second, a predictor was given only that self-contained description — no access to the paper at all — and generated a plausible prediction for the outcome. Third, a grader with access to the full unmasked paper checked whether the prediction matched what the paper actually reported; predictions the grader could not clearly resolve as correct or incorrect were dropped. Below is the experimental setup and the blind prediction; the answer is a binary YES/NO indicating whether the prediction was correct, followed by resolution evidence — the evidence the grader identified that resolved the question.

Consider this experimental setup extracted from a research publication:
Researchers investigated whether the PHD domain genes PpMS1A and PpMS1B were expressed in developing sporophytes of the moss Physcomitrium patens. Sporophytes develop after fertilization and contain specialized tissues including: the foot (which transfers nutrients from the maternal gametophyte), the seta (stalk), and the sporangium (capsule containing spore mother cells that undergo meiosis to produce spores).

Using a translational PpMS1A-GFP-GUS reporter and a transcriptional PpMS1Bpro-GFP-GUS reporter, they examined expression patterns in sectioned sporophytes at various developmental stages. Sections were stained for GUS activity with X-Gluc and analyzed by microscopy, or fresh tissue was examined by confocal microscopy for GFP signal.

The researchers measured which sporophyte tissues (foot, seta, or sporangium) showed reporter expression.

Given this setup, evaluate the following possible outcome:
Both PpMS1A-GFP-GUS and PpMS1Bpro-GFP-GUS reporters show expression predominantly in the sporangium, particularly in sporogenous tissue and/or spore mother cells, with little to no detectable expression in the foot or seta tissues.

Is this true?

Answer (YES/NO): NO